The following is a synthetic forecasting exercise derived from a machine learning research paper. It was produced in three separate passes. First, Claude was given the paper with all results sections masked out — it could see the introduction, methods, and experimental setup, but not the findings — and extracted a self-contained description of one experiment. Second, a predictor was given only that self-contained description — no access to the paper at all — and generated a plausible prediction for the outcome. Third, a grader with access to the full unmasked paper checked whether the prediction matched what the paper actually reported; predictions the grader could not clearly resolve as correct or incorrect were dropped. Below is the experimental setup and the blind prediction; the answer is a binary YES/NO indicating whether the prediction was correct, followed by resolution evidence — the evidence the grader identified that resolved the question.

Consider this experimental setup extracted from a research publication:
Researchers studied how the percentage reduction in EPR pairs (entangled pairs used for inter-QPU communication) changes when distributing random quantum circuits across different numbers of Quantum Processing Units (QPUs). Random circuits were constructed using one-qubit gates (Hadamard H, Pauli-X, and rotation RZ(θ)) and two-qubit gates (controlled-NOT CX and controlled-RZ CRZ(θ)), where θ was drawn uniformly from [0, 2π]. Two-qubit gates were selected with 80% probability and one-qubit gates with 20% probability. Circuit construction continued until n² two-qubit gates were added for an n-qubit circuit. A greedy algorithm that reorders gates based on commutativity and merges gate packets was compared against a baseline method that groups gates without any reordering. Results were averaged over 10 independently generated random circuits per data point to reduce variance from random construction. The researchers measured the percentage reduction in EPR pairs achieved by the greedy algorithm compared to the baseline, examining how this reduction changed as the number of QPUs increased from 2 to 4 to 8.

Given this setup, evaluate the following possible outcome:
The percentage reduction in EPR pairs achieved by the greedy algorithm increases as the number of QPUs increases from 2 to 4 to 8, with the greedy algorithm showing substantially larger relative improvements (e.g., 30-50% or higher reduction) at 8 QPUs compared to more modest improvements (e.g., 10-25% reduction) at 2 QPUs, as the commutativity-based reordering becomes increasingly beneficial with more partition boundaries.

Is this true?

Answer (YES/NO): NO